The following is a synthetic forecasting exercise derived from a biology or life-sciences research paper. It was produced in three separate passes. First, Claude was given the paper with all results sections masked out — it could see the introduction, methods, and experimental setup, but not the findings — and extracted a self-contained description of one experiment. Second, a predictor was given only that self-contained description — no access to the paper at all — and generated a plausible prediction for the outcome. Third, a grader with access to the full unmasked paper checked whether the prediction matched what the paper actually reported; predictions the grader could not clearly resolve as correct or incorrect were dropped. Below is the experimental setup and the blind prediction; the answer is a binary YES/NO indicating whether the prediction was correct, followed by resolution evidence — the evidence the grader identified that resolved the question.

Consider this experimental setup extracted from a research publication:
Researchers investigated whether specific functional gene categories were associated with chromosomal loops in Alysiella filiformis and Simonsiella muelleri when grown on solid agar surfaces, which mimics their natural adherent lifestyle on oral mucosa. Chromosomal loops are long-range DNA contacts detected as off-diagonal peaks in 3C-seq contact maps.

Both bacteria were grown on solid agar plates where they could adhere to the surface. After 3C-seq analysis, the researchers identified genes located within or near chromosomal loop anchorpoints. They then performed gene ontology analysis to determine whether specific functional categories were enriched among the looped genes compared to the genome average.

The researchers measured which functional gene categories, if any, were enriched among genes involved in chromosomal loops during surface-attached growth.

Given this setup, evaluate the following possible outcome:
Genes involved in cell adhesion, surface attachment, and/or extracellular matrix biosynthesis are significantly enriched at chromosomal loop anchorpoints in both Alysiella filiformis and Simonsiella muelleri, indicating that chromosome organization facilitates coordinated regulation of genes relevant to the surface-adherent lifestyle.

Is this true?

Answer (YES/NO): YES